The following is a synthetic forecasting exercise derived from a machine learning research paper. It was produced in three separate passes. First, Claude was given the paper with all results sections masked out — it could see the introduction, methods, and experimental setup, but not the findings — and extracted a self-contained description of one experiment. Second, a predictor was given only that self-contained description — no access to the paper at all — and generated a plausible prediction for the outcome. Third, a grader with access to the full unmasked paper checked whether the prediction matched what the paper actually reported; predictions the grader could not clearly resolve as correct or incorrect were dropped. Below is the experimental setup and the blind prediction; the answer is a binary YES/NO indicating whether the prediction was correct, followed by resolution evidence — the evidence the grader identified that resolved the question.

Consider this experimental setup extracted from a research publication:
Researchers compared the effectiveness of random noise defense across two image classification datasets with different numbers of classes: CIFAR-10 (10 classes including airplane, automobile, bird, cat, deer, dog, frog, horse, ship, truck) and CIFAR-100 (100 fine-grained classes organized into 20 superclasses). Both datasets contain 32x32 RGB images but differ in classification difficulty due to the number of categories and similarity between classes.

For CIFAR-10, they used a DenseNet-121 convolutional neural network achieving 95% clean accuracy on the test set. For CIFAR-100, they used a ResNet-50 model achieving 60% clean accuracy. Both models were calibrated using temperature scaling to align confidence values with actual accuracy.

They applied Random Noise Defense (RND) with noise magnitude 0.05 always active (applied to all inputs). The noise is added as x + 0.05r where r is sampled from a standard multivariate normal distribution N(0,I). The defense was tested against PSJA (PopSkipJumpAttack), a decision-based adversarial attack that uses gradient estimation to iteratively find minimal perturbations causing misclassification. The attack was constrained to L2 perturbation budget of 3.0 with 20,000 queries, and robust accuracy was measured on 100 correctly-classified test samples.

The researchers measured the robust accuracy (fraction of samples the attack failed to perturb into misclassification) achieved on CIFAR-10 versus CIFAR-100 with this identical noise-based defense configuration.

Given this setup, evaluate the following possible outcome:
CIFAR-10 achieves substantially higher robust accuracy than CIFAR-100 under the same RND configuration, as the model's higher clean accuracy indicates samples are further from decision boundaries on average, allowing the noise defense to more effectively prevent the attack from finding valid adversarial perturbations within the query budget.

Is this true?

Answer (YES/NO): YES